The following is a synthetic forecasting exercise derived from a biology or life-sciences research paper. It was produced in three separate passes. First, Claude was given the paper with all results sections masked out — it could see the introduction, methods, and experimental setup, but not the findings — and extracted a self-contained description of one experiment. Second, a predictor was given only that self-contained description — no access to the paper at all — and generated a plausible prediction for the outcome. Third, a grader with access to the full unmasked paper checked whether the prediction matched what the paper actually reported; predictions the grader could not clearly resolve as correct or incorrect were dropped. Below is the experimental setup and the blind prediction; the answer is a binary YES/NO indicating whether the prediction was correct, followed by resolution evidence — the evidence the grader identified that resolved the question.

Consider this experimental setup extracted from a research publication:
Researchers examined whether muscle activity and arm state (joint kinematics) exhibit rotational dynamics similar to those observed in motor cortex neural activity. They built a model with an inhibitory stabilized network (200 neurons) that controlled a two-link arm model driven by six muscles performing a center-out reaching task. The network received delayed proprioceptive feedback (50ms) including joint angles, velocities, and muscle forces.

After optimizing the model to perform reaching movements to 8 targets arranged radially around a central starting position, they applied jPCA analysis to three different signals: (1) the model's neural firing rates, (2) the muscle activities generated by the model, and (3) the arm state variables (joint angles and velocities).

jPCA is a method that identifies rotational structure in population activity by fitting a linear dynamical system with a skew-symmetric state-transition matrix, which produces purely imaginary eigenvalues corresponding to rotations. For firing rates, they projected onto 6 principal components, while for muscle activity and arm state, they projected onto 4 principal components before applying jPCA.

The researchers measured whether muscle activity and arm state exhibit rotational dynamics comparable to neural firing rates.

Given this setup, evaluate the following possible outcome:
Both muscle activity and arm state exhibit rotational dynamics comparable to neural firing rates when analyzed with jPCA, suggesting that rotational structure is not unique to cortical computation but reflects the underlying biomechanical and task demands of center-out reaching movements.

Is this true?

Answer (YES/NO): NO